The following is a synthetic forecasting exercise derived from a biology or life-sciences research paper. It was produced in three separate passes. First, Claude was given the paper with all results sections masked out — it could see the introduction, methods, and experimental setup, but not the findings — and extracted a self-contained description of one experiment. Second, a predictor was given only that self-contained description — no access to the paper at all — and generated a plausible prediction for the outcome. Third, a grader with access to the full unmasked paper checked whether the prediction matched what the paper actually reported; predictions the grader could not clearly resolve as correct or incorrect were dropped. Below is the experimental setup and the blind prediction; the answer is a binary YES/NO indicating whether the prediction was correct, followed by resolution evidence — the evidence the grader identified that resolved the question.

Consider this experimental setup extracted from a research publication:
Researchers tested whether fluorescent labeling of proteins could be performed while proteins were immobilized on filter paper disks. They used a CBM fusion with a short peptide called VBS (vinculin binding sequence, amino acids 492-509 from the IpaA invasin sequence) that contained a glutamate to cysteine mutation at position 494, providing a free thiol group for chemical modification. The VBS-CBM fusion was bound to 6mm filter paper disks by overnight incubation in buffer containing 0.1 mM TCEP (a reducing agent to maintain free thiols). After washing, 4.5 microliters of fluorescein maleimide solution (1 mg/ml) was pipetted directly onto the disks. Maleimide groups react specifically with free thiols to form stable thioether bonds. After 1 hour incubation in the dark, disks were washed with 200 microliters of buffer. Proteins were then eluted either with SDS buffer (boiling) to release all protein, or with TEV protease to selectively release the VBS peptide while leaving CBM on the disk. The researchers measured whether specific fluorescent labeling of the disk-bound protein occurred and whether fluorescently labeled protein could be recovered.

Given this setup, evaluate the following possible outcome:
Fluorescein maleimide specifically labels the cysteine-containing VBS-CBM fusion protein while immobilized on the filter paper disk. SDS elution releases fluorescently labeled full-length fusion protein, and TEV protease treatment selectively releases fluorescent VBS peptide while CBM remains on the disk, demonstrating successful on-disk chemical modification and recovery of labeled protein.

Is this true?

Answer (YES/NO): YES